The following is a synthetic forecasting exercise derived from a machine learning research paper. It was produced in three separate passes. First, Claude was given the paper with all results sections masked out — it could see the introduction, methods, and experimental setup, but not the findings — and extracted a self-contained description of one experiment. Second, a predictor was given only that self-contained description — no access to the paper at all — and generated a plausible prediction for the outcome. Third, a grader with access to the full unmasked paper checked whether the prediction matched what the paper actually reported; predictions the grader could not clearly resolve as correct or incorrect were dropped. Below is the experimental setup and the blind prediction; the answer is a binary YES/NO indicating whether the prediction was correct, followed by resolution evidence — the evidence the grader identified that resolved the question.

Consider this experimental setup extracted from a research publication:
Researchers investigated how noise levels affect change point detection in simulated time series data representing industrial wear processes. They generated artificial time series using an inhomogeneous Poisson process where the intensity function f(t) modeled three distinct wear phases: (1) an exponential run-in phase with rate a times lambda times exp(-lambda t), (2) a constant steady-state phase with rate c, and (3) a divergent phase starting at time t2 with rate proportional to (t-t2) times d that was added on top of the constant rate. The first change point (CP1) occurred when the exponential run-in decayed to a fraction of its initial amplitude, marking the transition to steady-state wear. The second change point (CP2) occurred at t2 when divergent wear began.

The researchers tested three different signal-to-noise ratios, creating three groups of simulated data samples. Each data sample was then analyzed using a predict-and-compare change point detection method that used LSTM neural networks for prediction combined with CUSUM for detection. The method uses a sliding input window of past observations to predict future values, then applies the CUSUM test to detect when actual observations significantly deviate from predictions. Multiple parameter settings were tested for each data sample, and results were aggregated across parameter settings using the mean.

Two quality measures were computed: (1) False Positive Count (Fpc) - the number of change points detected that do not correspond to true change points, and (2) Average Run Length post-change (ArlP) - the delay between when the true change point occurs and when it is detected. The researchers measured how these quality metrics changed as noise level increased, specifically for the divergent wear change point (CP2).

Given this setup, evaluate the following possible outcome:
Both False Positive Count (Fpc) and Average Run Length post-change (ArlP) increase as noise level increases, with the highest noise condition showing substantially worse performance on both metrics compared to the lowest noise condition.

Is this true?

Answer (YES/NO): NO